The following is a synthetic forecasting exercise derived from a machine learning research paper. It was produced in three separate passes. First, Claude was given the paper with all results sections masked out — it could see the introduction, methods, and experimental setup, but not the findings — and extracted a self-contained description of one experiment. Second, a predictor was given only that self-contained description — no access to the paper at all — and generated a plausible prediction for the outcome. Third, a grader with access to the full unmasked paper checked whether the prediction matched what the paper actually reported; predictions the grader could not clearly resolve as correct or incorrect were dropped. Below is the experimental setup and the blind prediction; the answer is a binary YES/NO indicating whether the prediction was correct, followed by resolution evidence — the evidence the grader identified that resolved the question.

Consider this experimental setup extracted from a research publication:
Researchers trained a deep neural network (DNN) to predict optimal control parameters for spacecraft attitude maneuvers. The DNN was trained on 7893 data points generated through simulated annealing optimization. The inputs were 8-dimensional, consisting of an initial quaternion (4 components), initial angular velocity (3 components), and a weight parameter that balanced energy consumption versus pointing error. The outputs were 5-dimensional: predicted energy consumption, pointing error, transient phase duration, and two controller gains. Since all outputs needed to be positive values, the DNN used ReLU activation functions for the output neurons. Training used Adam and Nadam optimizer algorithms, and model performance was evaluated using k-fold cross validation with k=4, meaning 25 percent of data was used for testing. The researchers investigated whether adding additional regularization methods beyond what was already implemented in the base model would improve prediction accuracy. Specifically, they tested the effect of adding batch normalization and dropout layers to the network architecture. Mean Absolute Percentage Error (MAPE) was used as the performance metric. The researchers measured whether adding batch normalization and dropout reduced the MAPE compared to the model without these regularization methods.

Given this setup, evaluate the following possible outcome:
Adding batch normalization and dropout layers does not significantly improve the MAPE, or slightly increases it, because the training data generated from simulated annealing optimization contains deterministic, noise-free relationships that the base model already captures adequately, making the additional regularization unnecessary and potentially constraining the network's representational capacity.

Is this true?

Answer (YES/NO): YES